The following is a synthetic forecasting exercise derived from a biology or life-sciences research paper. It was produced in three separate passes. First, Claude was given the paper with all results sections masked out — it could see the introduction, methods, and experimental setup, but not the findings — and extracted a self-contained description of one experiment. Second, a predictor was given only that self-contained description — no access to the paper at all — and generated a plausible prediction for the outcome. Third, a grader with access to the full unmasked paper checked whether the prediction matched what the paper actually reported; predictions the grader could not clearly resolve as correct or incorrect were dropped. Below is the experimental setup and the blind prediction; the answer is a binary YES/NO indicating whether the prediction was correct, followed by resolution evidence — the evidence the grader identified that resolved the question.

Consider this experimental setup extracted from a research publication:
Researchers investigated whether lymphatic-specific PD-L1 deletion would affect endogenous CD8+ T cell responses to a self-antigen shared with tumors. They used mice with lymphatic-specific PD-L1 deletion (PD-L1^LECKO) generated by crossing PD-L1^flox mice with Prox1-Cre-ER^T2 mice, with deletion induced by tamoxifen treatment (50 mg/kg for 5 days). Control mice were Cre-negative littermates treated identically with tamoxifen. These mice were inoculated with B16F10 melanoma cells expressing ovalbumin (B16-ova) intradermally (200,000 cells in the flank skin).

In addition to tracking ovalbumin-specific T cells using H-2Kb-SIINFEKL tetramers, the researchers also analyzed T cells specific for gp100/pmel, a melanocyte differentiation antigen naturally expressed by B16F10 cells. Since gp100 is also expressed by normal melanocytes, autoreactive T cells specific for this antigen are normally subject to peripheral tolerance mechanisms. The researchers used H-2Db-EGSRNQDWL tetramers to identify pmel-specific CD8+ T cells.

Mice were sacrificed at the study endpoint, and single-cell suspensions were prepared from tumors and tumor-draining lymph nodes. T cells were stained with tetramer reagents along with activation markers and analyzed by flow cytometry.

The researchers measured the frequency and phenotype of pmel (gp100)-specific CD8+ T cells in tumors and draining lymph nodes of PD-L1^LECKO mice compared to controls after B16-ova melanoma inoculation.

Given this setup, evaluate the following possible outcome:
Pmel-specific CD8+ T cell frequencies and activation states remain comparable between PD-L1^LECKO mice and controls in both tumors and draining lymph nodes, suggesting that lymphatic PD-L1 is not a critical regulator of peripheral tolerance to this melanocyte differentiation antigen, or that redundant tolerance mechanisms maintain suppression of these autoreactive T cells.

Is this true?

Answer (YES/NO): NO